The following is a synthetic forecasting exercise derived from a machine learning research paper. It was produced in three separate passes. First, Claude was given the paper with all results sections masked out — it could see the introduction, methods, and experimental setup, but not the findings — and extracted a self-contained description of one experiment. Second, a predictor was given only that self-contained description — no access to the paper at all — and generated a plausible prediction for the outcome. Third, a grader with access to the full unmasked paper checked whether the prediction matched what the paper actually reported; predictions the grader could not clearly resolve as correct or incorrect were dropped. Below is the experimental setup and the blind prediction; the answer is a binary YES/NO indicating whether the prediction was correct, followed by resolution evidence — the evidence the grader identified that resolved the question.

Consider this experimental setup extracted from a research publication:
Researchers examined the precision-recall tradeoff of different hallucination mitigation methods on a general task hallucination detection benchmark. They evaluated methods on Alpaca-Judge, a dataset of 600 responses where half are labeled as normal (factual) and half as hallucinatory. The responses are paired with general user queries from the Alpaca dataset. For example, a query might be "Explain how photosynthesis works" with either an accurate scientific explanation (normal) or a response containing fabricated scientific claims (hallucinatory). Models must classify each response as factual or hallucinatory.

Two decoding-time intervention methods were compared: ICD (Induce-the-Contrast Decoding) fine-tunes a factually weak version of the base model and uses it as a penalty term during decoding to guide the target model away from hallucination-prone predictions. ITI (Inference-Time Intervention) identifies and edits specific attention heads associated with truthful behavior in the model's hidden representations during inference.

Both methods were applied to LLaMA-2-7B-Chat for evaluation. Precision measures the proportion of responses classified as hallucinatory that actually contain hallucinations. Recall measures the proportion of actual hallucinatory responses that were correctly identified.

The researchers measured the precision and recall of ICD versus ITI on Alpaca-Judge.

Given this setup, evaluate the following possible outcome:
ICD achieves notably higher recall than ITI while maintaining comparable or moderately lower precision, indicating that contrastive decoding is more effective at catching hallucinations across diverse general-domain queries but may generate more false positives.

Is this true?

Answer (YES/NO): NO